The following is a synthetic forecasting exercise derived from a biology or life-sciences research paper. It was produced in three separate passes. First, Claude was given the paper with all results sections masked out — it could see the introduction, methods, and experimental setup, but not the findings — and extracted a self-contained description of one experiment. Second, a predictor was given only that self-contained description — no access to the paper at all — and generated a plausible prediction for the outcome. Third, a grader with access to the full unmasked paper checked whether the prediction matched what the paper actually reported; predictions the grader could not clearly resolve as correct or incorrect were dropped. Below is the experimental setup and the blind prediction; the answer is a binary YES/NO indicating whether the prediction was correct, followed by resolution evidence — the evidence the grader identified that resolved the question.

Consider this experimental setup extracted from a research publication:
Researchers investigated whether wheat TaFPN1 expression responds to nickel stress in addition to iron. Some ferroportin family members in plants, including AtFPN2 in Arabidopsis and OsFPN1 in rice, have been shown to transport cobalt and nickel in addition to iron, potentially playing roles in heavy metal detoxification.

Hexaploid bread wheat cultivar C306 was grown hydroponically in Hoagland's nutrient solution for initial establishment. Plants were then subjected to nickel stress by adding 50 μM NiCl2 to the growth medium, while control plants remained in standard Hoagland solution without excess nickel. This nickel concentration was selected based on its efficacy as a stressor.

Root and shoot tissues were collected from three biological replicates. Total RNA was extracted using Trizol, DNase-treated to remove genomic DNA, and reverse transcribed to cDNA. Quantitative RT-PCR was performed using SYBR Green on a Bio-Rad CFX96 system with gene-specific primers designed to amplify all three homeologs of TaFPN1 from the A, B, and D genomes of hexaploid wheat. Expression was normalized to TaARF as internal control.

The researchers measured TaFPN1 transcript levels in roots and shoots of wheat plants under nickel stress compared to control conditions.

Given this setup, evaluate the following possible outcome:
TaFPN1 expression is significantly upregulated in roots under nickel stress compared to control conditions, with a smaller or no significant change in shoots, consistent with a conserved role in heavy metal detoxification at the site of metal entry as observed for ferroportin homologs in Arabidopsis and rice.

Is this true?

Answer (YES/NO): NO